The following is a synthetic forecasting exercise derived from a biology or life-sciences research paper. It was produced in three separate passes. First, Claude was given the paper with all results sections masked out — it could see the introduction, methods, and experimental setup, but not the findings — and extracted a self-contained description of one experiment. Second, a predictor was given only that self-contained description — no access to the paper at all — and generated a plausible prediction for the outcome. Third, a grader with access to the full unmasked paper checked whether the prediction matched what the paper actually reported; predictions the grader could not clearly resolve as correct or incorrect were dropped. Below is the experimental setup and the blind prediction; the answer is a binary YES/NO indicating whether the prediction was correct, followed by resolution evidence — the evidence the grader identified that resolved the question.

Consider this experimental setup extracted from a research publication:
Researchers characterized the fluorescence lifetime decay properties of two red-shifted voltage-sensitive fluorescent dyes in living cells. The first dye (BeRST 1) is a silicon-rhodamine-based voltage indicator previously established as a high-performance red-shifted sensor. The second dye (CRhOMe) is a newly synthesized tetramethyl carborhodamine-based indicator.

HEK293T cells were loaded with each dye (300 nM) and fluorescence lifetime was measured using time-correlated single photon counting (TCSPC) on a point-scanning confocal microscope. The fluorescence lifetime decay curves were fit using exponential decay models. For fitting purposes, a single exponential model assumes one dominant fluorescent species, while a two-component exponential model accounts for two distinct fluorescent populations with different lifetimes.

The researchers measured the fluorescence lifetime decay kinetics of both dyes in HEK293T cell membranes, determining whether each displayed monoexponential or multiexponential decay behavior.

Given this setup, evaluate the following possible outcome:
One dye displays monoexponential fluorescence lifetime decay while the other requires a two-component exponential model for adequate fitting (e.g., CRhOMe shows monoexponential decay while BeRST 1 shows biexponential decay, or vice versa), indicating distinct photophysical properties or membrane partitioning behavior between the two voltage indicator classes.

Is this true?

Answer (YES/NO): YES